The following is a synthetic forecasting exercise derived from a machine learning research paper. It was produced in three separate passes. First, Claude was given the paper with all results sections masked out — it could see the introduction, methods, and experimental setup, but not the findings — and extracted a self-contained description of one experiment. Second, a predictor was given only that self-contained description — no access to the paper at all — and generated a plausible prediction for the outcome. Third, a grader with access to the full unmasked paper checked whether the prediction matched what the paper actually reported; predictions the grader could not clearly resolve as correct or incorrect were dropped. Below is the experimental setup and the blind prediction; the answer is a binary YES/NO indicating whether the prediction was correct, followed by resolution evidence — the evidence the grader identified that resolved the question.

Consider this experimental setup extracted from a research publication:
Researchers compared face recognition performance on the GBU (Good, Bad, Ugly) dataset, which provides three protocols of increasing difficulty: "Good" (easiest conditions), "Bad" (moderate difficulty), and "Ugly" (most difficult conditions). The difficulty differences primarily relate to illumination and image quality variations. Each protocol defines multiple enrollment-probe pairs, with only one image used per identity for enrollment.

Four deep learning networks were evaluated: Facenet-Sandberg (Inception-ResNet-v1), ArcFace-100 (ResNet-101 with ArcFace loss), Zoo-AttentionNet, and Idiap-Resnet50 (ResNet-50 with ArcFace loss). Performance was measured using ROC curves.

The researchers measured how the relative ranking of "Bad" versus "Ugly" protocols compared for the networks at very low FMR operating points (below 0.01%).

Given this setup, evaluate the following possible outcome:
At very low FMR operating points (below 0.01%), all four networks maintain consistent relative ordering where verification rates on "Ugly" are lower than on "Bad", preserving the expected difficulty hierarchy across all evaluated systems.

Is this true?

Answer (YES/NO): NO